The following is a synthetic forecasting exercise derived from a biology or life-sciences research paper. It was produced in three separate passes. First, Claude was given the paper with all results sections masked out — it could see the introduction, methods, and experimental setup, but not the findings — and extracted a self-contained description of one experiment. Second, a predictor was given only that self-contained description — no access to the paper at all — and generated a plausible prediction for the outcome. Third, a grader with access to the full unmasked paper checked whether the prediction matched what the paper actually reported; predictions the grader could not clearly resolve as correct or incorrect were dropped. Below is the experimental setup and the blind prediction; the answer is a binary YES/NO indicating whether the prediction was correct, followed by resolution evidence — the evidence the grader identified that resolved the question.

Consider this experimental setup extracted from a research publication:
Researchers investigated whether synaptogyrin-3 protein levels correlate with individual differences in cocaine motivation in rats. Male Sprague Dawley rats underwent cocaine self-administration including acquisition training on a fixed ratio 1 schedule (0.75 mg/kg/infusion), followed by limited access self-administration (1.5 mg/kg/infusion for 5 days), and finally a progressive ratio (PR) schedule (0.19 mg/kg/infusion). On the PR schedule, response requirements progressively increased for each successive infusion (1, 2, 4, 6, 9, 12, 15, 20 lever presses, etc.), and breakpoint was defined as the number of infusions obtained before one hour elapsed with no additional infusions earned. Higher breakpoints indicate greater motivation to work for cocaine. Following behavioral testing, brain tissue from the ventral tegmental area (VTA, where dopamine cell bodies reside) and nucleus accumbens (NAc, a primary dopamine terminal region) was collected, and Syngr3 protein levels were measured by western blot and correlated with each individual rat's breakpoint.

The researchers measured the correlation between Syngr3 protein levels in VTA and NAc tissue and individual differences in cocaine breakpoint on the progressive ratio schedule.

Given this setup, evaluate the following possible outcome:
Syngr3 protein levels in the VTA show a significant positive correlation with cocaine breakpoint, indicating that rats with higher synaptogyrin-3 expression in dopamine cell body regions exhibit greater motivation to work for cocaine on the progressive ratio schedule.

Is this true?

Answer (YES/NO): NO